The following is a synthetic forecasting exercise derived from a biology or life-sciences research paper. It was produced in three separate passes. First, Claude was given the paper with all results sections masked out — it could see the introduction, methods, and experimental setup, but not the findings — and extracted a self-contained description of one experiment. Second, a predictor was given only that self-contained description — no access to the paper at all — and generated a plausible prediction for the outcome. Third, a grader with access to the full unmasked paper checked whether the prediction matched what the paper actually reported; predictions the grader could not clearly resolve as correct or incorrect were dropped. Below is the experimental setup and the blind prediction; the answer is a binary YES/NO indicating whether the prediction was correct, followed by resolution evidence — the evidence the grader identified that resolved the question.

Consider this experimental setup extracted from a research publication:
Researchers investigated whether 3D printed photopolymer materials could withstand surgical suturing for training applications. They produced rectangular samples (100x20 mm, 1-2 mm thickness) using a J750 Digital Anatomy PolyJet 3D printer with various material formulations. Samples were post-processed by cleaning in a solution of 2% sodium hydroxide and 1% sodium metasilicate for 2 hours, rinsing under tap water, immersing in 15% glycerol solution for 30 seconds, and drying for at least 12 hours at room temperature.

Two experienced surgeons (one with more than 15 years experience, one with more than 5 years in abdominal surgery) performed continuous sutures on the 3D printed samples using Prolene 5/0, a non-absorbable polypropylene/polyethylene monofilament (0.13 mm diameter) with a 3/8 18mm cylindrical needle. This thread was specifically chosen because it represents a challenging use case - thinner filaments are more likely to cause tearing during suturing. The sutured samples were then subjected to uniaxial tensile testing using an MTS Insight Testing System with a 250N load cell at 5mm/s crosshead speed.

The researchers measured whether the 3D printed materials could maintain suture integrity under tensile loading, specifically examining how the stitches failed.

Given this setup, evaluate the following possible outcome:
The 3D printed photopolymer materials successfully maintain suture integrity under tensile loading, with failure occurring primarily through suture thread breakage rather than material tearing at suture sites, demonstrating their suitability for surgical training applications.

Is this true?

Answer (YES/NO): NO